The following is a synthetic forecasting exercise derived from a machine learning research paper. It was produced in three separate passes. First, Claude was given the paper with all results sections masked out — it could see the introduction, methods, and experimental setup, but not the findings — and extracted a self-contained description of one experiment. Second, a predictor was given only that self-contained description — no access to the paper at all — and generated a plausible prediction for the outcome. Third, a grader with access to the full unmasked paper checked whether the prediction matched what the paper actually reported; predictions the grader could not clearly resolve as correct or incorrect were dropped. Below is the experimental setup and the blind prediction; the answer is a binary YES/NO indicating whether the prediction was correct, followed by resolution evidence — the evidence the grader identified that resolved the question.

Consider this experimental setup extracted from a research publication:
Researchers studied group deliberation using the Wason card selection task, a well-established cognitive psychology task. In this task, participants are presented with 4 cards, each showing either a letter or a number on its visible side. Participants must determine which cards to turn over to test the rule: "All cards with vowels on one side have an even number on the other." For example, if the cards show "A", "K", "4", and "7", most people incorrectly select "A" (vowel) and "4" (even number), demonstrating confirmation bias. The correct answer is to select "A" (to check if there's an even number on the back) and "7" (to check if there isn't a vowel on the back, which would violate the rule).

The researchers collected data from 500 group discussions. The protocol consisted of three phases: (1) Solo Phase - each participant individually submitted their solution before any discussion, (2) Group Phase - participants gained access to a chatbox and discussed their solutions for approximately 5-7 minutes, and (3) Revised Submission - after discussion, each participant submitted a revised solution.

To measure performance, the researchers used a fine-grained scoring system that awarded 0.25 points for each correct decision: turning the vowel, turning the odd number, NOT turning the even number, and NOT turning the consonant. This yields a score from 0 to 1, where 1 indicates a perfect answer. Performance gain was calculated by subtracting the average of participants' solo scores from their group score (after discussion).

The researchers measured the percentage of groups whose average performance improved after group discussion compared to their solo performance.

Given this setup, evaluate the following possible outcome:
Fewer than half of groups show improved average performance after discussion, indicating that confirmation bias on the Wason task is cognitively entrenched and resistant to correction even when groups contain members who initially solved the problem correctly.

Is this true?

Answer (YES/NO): NO